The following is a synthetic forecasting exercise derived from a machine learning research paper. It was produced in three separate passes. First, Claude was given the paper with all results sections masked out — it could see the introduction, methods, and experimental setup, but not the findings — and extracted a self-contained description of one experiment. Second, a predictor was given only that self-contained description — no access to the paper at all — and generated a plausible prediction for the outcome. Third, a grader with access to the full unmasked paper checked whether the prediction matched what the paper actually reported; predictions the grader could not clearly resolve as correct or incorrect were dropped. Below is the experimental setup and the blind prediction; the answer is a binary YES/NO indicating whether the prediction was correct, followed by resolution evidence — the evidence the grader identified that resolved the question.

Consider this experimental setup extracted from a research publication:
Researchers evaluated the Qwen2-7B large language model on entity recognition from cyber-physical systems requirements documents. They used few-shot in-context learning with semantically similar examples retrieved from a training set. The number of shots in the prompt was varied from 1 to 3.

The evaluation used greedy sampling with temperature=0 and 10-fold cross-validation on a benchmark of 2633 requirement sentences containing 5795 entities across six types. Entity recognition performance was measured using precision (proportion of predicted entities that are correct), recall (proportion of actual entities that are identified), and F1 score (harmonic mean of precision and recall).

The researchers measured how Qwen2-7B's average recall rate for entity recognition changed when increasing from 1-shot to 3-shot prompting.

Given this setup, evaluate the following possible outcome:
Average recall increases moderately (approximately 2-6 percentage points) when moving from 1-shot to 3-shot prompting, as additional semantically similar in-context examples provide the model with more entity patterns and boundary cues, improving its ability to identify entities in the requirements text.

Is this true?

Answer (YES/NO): NO